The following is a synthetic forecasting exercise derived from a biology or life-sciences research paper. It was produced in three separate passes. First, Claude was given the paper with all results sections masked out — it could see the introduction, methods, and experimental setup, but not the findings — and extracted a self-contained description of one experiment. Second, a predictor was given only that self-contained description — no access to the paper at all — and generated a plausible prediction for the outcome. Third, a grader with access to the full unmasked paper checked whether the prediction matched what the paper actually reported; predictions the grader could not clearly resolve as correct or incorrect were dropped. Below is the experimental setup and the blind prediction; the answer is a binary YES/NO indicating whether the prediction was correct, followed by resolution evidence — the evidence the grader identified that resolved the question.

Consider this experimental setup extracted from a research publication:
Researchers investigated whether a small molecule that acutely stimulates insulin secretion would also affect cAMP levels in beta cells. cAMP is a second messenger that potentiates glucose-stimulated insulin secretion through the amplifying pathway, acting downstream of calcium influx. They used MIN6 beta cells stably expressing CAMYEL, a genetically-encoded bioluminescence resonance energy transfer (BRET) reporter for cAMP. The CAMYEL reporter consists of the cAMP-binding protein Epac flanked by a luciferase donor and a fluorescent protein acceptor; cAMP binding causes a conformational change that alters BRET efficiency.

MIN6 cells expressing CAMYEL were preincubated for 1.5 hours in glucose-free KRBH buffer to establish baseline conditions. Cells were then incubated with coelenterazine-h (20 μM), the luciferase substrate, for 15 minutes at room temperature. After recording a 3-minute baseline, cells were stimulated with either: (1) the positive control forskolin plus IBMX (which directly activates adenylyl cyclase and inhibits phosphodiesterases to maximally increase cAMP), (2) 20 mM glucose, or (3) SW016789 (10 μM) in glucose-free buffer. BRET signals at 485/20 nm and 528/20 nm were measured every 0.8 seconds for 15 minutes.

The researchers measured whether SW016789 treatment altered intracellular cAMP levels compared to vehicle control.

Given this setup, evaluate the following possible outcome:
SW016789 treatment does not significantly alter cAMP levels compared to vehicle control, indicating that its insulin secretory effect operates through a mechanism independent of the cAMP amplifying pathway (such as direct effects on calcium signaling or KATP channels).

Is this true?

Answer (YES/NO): YES